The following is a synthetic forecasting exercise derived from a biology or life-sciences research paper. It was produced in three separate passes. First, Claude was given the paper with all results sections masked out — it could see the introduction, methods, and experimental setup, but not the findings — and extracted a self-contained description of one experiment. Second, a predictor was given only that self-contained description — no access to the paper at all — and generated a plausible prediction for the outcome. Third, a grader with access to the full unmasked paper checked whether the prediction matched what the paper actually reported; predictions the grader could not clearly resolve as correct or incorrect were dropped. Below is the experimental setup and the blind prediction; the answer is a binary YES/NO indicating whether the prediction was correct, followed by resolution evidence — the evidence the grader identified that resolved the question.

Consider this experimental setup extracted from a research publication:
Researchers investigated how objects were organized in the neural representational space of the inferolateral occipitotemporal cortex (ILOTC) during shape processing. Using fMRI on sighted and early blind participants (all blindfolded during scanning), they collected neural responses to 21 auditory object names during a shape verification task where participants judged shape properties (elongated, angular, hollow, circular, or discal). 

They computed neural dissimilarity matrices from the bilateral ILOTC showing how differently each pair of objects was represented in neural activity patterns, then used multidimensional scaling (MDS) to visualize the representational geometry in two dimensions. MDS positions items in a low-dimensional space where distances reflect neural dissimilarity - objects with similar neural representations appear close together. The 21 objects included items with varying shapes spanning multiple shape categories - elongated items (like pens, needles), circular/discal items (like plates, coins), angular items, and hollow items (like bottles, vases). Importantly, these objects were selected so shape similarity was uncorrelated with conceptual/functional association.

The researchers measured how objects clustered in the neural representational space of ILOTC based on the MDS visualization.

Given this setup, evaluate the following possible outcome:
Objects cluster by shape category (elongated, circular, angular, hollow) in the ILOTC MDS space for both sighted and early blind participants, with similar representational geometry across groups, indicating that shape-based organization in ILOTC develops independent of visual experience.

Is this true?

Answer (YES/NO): YES